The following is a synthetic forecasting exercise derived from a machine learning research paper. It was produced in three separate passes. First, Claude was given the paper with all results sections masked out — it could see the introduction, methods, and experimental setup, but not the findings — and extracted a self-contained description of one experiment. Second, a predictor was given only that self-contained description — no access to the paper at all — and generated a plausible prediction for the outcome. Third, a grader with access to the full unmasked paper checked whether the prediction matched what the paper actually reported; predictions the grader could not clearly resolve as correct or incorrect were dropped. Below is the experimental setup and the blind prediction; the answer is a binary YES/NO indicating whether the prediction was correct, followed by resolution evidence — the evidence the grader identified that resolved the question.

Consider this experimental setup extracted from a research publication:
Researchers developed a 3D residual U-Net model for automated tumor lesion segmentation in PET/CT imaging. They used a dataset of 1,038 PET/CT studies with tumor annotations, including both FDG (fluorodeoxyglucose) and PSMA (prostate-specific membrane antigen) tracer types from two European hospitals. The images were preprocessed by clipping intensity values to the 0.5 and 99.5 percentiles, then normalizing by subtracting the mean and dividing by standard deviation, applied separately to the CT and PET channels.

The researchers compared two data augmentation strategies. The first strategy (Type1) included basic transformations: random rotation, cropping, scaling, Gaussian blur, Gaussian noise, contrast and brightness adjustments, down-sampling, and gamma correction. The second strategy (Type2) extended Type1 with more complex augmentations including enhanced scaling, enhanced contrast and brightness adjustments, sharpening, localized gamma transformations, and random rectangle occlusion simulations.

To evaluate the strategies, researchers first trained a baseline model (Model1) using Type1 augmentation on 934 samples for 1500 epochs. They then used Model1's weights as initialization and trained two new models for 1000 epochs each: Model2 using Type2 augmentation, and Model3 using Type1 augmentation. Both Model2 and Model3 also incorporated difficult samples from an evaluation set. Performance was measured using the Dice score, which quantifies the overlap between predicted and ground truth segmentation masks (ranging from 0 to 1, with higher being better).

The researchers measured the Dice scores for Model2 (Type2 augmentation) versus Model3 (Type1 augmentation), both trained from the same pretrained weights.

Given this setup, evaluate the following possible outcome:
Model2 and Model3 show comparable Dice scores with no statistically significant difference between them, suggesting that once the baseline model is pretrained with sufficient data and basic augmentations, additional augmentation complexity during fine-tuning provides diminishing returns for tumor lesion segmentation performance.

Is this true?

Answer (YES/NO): NO